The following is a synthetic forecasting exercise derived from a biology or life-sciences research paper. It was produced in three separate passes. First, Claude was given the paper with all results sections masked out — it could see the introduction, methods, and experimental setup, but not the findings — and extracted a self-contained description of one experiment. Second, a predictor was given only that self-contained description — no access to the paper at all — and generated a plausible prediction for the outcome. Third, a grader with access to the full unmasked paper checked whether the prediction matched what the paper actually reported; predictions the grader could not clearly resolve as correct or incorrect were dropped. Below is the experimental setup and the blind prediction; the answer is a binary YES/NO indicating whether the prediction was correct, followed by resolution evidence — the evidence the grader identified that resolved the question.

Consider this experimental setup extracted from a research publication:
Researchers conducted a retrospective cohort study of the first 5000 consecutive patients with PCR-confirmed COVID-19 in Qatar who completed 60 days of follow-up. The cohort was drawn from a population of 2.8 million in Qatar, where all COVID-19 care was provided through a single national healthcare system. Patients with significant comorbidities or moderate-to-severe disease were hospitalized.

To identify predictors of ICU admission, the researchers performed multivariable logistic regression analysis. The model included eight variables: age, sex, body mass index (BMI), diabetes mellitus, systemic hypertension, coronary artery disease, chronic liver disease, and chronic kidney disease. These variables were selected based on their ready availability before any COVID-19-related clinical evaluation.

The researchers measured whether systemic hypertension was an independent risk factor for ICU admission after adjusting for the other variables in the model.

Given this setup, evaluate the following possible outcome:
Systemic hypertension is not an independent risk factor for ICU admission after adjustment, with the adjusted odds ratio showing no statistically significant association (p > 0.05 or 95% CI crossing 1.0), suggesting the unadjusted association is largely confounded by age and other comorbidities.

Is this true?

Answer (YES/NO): YES